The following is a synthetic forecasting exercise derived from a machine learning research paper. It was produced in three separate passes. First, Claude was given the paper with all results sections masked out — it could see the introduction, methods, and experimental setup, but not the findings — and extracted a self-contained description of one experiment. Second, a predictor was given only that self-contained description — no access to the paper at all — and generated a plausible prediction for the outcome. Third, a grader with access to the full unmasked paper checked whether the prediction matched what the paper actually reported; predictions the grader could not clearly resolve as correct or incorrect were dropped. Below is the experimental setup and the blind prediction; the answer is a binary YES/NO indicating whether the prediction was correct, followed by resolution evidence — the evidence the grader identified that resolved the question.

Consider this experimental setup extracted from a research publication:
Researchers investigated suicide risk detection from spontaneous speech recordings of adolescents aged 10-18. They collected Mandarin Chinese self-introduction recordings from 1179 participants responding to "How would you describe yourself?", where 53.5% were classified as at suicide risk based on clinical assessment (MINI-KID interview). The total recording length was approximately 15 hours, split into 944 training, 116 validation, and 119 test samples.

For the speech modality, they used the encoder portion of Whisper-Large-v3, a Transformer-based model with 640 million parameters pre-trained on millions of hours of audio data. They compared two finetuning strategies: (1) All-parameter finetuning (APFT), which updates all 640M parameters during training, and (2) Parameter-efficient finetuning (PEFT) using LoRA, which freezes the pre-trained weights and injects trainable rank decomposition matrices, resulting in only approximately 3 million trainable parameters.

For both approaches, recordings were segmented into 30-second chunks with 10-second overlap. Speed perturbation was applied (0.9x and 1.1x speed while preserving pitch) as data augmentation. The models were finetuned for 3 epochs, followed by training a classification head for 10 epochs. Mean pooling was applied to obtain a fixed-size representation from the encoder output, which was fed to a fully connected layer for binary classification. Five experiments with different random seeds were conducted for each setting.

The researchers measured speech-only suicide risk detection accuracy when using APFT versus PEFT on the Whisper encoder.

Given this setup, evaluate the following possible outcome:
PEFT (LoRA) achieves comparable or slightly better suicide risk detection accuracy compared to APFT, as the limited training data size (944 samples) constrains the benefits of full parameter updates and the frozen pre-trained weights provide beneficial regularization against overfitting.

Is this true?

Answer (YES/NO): NO